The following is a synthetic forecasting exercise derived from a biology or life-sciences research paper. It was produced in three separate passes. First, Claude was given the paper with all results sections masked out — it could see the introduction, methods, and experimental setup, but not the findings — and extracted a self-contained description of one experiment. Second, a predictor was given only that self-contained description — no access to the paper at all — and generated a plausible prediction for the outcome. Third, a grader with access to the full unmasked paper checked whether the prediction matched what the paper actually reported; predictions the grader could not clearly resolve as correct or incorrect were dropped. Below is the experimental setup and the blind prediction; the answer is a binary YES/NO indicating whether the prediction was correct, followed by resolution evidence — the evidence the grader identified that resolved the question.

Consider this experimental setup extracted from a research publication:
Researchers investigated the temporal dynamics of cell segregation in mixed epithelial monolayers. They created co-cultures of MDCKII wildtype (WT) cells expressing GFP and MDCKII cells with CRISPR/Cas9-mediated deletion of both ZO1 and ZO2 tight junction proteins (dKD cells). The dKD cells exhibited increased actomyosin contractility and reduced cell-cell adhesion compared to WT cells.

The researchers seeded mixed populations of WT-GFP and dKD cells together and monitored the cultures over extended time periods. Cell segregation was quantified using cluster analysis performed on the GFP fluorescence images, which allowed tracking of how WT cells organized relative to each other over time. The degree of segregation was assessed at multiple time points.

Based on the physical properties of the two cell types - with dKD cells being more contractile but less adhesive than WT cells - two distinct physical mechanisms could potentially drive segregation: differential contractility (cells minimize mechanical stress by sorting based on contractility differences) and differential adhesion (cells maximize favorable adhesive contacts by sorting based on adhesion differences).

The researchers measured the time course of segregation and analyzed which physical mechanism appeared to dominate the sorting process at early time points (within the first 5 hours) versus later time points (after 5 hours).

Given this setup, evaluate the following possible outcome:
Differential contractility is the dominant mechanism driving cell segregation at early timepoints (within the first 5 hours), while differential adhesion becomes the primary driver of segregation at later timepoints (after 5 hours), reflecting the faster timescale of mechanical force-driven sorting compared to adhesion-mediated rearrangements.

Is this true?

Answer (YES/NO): YES